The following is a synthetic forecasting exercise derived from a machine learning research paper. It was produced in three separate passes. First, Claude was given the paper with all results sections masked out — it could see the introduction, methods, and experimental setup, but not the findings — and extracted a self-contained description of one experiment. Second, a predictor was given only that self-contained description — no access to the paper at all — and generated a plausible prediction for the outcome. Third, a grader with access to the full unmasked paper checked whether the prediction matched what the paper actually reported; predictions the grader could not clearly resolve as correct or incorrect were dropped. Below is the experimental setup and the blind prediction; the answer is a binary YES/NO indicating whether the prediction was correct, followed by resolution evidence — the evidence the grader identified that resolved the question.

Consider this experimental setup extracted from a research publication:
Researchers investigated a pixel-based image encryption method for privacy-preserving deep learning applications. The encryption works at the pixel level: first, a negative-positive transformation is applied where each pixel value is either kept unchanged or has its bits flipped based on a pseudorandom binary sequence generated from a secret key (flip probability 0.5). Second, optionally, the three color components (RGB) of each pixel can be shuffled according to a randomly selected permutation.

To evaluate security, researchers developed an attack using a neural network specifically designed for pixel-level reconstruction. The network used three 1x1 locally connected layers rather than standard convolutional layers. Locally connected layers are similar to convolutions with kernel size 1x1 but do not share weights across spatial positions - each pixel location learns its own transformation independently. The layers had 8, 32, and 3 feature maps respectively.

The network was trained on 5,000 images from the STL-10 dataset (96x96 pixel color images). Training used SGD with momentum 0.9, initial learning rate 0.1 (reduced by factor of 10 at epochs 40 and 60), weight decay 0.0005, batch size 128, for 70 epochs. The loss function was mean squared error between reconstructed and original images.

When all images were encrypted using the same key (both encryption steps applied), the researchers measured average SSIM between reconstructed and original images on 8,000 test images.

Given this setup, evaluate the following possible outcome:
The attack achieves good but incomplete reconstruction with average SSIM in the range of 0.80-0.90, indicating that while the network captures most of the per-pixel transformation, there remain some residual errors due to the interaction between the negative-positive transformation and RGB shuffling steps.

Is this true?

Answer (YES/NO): NO